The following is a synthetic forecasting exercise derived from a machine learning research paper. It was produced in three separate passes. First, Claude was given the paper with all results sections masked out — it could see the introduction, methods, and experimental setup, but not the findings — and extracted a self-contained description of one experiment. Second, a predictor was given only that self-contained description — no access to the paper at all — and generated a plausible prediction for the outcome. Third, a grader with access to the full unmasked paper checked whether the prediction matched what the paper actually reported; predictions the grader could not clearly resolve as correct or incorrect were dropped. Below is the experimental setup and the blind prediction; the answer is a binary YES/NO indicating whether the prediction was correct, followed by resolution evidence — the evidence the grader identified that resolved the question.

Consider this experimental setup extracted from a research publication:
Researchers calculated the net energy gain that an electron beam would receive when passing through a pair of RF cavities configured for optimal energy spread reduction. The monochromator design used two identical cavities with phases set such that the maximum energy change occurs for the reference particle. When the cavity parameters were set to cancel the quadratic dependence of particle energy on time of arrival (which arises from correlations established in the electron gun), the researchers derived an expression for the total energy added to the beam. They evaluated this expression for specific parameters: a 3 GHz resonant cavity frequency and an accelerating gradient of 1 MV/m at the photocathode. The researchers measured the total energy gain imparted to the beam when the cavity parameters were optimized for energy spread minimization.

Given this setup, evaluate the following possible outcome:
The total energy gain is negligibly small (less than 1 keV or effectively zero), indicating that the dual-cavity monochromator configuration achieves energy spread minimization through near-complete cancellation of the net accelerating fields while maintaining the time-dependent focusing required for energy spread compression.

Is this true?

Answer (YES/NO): NO